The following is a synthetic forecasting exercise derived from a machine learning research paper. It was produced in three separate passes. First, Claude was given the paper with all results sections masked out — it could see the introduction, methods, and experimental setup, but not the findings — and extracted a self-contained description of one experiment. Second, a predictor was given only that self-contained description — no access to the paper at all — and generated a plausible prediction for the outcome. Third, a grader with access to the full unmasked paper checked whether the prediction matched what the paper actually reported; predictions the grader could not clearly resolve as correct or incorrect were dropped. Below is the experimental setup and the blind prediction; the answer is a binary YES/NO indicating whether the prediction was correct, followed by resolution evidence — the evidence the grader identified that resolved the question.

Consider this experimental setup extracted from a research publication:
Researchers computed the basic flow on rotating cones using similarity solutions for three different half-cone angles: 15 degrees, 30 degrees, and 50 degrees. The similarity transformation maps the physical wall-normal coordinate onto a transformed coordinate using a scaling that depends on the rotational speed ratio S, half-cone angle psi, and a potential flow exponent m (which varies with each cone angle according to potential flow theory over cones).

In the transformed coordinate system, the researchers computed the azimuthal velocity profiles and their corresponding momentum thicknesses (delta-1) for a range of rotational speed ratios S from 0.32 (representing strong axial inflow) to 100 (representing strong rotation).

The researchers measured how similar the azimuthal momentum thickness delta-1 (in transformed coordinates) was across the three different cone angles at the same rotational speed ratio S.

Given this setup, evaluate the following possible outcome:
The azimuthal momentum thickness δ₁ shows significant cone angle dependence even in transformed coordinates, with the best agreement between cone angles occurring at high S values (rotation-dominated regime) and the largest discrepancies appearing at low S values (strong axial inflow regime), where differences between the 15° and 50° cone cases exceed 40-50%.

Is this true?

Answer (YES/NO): NO